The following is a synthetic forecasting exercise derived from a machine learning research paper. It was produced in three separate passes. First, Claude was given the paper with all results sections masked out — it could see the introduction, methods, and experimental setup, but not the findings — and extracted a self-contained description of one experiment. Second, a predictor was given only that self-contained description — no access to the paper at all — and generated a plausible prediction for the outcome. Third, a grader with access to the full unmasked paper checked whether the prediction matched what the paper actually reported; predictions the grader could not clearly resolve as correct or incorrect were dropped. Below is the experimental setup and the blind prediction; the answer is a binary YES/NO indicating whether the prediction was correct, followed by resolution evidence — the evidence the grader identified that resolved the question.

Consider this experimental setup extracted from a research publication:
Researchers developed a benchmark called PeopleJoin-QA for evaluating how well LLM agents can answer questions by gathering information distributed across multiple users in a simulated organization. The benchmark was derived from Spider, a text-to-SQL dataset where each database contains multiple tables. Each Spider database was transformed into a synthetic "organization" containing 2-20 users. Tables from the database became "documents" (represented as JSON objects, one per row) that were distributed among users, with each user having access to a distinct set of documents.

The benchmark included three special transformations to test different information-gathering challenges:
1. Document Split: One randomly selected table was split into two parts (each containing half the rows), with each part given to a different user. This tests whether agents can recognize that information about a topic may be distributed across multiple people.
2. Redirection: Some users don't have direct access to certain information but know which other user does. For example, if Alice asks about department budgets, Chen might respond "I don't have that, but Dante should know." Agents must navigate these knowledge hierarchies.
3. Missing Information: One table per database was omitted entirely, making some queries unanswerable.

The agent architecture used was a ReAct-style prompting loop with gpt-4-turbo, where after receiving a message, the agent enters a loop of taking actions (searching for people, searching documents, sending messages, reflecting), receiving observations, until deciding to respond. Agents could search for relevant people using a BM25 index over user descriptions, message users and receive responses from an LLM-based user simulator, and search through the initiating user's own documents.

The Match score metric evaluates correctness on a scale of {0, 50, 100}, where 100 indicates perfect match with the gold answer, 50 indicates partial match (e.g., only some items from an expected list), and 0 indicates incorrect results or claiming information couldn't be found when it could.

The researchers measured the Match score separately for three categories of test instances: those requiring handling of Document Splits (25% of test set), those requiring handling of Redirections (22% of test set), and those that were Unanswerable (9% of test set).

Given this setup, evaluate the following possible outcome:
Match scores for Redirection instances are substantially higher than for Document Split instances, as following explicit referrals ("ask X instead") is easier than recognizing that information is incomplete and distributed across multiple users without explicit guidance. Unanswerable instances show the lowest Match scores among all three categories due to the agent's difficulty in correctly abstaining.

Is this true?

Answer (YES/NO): NO